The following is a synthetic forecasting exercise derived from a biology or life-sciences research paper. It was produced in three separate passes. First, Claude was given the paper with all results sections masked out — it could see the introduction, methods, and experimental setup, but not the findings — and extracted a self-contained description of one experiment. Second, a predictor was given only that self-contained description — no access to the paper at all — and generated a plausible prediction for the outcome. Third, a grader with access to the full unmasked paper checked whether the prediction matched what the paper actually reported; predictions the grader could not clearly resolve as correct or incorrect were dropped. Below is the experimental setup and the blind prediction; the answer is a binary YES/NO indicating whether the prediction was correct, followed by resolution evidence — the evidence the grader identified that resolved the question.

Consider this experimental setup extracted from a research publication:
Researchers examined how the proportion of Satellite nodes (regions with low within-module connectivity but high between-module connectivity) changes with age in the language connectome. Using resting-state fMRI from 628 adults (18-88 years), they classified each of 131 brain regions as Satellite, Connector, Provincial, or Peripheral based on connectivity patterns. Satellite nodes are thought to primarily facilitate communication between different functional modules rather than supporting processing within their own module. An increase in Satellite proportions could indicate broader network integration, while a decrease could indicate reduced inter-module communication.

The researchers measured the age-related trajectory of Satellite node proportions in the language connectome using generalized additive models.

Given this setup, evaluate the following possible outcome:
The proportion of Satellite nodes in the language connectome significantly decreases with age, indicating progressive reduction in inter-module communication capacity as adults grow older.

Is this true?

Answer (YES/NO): YES